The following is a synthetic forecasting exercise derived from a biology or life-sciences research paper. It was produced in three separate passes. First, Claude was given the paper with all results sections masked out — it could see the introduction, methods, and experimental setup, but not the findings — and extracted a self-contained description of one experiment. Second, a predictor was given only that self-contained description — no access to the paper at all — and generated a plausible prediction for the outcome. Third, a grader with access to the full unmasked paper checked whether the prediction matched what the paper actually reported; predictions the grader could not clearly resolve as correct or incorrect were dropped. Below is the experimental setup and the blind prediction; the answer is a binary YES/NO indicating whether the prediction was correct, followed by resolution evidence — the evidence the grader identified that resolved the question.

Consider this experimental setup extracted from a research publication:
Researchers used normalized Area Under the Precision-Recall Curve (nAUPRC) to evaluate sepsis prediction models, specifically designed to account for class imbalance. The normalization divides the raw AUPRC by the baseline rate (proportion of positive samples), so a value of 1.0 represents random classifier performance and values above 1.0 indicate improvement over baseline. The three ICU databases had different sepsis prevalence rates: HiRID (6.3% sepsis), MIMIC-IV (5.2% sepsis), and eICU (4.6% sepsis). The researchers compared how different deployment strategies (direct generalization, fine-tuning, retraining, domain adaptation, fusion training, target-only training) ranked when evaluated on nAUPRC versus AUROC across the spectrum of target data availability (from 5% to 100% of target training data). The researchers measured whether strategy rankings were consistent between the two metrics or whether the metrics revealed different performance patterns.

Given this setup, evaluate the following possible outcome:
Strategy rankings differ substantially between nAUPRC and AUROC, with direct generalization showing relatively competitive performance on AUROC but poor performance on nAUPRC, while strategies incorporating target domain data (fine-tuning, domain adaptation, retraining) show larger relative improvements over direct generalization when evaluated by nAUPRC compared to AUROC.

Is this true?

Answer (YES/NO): NO